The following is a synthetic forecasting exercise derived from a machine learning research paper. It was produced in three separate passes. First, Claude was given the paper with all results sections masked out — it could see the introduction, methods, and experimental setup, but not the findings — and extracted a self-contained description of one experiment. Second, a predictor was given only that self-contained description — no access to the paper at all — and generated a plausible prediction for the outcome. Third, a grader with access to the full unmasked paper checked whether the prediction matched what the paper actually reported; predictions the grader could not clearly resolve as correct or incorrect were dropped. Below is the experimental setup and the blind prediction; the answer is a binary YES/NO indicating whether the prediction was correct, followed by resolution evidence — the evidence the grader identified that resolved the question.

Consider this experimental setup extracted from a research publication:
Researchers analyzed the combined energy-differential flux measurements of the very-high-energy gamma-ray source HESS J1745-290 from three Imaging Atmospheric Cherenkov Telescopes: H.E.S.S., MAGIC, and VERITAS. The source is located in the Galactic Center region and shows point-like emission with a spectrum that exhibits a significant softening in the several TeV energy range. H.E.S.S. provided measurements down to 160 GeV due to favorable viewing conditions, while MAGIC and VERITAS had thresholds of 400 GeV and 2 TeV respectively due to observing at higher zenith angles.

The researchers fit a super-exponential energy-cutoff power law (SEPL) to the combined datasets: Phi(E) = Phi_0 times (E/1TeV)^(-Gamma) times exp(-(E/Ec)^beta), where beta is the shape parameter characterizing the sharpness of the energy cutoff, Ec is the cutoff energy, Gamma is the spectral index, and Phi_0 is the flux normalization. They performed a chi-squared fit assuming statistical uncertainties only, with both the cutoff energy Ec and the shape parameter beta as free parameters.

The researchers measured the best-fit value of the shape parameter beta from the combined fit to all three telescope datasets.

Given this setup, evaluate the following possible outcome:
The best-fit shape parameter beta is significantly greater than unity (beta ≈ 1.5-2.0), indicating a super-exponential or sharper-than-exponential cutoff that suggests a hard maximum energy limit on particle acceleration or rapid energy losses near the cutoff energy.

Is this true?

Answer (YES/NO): YES